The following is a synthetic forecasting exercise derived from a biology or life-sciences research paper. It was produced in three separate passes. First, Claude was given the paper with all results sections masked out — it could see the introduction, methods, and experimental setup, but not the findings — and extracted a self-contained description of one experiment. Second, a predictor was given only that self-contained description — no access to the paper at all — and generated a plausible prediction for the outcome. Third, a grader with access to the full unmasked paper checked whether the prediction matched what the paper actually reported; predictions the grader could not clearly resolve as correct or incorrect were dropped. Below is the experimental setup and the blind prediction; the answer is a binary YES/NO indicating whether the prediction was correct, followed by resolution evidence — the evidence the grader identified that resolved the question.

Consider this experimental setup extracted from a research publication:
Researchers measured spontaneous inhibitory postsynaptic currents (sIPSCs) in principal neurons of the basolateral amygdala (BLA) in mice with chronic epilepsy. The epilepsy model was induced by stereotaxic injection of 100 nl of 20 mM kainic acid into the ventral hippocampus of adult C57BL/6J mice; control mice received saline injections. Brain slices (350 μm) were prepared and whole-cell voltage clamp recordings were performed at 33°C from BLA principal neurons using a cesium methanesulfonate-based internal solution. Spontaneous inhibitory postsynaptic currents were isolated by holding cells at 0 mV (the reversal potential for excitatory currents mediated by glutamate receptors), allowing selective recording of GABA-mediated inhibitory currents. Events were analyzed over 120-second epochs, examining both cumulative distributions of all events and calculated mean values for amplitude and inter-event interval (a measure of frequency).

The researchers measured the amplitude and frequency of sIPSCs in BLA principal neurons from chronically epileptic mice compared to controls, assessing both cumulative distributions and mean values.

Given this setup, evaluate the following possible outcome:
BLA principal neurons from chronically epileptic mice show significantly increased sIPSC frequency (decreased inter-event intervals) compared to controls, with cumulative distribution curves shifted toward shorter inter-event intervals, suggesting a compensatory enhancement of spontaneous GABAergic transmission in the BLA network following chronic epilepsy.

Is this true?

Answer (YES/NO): NO